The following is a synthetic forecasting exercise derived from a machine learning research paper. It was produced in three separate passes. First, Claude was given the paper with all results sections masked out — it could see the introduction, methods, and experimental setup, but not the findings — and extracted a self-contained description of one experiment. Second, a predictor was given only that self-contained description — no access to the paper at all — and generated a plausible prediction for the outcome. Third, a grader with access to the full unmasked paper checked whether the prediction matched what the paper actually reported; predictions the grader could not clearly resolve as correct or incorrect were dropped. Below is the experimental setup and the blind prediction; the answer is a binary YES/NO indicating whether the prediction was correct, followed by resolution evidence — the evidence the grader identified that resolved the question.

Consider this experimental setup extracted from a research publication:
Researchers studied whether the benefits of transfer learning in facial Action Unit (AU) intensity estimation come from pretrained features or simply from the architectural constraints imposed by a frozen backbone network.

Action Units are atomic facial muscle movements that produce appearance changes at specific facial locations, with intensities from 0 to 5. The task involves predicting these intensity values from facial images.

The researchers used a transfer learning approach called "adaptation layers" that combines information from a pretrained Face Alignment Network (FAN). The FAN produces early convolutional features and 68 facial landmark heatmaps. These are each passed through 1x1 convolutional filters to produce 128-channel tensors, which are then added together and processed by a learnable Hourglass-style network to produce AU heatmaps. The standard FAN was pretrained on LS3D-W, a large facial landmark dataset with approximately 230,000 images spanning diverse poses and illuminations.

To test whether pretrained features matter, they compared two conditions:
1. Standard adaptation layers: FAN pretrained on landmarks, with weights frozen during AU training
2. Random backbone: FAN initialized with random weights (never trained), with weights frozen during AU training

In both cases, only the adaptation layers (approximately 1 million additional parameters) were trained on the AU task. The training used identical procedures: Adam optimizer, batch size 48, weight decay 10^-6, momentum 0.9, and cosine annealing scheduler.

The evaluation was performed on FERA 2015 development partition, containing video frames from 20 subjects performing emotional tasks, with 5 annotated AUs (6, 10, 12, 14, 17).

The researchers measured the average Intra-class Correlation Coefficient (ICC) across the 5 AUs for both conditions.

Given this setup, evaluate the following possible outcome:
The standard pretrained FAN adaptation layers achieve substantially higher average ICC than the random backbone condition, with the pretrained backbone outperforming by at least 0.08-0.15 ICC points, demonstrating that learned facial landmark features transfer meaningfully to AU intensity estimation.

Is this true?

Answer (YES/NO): YES